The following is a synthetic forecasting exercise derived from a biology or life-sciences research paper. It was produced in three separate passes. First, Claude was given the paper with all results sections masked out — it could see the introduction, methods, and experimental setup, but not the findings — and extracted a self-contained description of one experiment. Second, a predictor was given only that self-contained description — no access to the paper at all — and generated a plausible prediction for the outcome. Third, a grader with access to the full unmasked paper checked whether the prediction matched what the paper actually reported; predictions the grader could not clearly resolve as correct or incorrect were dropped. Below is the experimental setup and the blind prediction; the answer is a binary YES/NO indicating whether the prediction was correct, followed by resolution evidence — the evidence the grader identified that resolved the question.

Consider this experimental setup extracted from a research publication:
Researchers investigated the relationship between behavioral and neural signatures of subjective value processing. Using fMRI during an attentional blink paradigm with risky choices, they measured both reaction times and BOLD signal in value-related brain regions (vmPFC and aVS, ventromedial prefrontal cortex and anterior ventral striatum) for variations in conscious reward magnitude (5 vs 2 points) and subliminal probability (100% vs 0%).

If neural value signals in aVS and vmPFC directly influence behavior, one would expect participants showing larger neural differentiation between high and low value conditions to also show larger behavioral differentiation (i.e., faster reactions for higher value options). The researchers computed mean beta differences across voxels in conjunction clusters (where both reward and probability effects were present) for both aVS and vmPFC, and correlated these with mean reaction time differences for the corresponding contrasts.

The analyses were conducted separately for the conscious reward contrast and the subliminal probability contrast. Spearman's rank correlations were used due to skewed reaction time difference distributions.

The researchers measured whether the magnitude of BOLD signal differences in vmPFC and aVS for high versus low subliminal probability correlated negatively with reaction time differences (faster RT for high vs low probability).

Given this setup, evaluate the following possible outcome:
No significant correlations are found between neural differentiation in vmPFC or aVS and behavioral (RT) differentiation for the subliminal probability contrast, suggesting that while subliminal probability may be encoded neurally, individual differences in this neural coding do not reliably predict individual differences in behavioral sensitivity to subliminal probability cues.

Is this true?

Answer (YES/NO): NO